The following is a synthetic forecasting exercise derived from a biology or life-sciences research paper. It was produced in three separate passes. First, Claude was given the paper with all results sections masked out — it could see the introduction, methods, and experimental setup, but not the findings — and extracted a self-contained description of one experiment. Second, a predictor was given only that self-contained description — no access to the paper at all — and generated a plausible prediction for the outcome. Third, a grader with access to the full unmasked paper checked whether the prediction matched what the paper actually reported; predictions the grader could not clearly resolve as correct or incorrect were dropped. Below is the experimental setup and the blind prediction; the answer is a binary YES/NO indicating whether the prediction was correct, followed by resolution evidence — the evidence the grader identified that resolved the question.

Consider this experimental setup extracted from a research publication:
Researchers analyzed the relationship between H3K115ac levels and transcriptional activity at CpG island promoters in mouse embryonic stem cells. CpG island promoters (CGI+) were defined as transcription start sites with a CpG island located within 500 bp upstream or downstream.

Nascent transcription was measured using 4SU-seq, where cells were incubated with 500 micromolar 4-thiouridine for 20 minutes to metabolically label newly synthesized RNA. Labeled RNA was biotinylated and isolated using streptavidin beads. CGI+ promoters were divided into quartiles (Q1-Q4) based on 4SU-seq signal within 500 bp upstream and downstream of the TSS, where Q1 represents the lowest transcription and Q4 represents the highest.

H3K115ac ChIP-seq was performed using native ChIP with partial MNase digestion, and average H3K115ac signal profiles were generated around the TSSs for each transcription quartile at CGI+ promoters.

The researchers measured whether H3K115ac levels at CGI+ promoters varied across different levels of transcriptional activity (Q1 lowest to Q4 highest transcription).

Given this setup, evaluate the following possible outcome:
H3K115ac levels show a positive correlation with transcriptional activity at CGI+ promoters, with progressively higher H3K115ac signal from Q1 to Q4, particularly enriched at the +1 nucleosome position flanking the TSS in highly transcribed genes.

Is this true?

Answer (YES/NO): NO